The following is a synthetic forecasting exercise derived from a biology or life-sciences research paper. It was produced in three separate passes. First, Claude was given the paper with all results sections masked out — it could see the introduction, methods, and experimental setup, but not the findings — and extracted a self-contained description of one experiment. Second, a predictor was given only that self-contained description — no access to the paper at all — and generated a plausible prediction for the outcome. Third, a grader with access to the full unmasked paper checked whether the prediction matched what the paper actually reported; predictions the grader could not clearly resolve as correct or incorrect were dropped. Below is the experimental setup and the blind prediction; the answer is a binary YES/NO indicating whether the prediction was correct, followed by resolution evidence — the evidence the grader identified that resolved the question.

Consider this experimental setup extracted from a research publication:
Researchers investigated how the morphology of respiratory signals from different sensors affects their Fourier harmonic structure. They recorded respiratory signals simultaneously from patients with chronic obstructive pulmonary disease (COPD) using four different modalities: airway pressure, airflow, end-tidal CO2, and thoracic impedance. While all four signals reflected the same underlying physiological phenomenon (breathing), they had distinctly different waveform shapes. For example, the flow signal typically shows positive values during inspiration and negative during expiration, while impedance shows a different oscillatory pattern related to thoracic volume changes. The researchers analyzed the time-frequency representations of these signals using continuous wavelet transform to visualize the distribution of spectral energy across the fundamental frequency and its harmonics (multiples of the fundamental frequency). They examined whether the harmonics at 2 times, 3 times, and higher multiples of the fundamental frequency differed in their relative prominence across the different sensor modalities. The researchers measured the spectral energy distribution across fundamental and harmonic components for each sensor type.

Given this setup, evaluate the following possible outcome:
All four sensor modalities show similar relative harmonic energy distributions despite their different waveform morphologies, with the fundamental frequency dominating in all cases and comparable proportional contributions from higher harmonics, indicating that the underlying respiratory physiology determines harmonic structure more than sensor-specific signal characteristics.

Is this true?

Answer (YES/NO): NO